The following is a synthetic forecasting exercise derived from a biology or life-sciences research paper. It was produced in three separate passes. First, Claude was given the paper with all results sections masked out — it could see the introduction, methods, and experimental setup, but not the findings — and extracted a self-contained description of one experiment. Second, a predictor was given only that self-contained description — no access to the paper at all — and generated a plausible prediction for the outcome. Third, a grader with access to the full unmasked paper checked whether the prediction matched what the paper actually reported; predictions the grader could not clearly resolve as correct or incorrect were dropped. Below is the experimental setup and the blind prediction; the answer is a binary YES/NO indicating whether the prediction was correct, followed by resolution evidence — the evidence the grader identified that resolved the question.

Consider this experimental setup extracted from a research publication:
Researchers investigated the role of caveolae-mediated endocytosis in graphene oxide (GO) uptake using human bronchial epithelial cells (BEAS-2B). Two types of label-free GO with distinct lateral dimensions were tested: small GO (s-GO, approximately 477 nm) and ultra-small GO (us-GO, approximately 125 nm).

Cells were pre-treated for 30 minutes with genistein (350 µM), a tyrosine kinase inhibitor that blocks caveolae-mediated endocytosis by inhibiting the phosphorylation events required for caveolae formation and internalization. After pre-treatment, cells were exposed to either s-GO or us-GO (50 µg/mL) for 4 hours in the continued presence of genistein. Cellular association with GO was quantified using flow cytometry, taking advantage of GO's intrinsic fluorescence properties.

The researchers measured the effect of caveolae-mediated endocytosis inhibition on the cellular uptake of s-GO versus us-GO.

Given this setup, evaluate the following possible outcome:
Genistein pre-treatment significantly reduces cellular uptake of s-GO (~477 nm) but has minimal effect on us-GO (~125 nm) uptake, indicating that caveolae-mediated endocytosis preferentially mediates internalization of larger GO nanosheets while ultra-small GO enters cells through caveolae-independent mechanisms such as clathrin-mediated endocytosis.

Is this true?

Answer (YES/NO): NO